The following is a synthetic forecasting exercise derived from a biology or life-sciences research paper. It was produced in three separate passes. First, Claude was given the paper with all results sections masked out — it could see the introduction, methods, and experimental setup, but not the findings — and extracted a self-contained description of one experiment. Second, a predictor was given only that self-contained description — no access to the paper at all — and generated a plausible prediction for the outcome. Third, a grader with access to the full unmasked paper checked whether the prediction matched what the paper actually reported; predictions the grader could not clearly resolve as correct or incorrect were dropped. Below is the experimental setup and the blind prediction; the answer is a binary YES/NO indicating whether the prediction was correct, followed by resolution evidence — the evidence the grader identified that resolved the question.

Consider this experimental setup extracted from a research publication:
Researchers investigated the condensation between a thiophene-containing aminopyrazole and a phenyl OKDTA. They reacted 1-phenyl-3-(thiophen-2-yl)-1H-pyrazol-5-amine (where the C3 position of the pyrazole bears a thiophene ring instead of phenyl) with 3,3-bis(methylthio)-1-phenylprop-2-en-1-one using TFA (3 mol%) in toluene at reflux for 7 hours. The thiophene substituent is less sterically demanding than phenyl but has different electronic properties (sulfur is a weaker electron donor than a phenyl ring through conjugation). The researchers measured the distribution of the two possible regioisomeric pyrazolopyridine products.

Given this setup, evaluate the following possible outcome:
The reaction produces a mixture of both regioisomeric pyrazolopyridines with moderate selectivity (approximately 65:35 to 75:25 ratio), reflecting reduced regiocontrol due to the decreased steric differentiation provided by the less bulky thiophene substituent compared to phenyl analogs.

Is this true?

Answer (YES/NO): YES